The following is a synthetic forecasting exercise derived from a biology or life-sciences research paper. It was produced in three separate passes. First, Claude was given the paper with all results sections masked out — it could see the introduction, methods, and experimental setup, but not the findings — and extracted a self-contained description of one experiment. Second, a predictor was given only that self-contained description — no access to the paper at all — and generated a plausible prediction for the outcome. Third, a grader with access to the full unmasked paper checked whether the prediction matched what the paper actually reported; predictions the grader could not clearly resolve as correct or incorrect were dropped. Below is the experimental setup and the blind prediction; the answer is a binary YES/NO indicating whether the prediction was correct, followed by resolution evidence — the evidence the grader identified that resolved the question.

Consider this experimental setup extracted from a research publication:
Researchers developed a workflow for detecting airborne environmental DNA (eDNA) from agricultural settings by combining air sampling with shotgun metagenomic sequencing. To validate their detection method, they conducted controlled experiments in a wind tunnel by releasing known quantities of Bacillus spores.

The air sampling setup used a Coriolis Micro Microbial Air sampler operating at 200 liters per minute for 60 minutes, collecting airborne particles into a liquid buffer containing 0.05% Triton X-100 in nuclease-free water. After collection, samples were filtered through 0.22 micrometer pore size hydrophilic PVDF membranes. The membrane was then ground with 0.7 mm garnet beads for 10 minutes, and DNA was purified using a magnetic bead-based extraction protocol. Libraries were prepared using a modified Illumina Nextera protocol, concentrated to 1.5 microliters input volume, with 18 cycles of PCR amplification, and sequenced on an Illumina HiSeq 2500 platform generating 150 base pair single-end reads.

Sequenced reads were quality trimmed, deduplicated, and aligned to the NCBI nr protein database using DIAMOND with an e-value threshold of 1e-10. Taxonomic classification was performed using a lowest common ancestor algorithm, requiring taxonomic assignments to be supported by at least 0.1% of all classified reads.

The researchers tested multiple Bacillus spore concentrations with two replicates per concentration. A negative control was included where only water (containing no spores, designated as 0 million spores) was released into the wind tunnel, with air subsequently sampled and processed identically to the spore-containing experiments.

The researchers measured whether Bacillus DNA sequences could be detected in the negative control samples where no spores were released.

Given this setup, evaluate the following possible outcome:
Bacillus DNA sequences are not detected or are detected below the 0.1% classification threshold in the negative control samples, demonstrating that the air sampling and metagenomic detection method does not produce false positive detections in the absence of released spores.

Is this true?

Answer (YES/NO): YES